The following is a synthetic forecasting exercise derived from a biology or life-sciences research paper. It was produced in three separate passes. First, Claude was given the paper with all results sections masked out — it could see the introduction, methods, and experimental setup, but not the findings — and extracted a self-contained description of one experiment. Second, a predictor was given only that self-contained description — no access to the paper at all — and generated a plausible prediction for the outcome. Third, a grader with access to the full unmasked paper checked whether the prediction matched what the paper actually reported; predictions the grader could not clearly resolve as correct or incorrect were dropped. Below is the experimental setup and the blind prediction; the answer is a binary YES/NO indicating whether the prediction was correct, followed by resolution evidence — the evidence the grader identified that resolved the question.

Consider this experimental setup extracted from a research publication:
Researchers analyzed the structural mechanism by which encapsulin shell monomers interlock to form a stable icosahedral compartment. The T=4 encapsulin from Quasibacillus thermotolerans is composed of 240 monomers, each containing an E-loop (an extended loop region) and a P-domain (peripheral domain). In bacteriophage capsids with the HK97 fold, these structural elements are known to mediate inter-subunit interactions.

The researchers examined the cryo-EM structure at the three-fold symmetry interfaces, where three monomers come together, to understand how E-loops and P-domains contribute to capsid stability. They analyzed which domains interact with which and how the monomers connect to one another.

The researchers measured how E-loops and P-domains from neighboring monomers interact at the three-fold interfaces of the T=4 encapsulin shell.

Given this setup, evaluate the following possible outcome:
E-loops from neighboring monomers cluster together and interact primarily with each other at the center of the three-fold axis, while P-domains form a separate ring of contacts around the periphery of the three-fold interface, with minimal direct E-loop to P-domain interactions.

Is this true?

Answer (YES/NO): NO